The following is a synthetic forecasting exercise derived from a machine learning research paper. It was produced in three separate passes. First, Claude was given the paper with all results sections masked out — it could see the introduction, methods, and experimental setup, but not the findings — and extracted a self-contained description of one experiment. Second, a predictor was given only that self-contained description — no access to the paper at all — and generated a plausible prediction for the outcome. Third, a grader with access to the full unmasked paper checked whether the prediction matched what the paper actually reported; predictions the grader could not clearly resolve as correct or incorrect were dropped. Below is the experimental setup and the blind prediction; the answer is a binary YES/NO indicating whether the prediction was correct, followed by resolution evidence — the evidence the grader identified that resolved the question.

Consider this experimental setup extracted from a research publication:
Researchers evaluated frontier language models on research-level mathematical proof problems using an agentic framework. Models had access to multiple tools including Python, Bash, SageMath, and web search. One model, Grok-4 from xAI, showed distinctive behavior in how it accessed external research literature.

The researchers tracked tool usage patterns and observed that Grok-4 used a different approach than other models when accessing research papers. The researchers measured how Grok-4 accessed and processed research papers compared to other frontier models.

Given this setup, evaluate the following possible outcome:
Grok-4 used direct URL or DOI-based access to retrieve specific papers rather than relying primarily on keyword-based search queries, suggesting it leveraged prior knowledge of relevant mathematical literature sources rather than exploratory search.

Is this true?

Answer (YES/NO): NO